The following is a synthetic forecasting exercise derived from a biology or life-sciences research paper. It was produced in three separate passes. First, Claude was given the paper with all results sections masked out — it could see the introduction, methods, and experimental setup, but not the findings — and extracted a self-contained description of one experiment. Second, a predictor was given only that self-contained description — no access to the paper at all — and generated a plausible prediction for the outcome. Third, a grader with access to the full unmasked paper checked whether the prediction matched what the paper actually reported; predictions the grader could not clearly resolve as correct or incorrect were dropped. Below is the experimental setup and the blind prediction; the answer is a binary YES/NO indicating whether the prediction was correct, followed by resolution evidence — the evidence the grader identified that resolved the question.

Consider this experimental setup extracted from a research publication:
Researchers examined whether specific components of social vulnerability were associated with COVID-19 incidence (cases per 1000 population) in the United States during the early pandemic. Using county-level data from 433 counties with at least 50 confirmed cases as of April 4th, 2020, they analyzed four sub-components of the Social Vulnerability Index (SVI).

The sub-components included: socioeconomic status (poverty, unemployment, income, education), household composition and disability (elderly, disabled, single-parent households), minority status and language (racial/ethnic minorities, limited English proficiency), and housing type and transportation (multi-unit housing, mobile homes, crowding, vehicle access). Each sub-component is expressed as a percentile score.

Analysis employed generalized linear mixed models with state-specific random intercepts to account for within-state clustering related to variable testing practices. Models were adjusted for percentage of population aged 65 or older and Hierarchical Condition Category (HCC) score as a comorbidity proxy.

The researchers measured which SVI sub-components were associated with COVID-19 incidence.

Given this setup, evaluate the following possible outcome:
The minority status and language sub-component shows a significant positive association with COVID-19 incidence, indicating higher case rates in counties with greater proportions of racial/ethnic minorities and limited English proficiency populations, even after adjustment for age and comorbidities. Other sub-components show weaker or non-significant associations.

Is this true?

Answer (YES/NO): NO